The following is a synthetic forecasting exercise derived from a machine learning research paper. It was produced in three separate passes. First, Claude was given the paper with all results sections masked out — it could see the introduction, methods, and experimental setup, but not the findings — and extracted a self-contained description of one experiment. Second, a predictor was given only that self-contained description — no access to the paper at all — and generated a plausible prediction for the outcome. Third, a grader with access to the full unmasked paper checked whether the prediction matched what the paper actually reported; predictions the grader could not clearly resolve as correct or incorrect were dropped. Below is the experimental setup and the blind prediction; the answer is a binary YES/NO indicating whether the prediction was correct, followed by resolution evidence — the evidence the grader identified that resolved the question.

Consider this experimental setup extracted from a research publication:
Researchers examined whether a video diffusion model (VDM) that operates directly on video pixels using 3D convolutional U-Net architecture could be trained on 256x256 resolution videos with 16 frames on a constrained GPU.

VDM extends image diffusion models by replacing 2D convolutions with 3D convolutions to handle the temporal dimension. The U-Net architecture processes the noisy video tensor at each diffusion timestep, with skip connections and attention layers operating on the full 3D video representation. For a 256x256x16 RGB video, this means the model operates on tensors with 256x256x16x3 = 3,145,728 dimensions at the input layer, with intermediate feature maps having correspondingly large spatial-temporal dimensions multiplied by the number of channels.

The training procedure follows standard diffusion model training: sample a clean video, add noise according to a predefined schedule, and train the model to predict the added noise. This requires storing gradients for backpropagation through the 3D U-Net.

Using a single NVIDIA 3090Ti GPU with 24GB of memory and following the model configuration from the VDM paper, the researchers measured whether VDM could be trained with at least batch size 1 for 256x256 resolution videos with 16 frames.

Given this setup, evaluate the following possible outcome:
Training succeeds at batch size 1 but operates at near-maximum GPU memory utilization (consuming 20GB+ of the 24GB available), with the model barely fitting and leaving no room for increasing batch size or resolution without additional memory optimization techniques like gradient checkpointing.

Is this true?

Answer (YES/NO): NO